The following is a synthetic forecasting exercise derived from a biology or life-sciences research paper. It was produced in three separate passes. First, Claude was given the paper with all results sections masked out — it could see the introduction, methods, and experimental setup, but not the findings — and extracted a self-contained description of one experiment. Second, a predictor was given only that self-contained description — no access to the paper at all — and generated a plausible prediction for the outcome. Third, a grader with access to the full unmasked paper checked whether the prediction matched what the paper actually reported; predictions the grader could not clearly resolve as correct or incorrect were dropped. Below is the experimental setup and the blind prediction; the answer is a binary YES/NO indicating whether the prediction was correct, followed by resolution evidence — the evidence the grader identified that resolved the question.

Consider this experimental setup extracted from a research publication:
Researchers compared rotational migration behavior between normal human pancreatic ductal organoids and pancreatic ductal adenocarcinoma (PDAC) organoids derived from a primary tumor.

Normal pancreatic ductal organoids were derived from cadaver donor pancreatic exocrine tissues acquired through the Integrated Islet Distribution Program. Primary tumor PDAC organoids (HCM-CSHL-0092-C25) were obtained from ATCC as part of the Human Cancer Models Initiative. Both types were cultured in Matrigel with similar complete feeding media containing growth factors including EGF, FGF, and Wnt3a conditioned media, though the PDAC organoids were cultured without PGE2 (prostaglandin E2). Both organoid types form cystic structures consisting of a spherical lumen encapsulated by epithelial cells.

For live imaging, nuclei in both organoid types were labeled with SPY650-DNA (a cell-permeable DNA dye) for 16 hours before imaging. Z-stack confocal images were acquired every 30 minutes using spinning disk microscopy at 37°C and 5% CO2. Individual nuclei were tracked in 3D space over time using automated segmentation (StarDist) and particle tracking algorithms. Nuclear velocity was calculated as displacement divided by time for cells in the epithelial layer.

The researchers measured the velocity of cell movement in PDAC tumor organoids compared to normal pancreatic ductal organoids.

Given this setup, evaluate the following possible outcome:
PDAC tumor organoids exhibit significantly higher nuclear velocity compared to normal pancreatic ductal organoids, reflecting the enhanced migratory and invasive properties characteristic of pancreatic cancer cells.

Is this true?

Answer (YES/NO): NO